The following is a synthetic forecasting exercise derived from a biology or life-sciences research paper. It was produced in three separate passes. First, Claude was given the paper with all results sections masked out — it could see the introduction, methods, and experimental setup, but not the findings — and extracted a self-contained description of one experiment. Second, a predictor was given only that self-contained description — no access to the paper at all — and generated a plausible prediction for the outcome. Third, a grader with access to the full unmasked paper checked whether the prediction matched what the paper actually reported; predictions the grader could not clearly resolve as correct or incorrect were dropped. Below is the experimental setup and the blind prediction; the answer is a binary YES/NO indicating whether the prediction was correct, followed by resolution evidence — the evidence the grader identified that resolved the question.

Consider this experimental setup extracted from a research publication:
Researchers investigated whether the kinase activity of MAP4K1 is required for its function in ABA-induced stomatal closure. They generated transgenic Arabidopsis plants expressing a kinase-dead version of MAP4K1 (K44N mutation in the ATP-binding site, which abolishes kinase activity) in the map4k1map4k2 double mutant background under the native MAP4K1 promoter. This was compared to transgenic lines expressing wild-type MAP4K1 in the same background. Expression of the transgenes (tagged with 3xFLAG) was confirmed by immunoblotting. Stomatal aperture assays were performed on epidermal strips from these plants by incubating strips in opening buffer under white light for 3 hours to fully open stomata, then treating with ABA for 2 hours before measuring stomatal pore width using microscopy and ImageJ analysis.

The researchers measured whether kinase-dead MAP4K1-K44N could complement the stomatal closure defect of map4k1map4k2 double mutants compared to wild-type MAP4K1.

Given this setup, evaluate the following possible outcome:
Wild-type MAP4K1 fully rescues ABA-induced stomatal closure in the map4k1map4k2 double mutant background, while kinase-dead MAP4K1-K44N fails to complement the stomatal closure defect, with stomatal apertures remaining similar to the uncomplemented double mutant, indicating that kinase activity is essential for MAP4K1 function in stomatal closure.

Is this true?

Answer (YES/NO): YES